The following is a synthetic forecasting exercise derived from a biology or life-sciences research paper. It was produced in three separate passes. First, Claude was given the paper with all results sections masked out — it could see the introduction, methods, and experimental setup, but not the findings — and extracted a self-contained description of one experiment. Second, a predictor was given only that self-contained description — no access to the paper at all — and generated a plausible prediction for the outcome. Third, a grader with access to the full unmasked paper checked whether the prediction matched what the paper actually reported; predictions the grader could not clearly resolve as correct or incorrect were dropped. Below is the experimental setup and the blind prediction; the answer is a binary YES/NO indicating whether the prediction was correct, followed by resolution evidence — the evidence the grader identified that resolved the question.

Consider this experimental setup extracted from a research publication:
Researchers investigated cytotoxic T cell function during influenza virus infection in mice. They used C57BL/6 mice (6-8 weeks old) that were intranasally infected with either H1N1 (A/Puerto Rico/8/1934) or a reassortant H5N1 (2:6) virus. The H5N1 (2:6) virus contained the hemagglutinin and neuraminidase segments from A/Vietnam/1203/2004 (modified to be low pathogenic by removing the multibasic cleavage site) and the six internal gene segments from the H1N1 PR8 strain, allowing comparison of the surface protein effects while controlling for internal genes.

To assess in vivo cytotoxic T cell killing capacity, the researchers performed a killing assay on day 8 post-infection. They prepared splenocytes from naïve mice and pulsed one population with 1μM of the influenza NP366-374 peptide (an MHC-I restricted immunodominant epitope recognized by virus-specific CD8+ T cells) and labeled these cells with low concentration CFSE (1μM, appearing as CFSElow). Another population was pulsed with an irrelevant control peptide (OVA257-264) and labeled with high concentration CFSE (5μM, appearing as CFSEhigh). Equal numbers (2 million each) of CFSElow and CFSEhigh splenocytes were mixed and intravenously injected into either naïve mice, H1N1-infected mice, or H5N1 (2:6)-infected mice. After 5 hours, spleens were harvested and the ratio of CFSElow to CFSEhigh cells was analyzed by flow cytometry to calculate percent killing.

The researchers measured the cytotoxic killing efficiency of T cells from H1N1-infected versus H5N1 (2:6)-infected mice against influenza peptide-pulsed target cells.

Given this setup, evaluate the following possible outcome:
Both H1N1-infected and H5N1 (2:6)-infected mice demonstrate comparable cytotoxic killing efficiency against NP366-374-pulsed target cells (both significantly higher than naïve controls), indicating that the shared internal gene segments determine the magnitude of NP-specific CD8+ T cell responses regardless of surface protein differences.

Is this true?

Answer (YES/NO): NO